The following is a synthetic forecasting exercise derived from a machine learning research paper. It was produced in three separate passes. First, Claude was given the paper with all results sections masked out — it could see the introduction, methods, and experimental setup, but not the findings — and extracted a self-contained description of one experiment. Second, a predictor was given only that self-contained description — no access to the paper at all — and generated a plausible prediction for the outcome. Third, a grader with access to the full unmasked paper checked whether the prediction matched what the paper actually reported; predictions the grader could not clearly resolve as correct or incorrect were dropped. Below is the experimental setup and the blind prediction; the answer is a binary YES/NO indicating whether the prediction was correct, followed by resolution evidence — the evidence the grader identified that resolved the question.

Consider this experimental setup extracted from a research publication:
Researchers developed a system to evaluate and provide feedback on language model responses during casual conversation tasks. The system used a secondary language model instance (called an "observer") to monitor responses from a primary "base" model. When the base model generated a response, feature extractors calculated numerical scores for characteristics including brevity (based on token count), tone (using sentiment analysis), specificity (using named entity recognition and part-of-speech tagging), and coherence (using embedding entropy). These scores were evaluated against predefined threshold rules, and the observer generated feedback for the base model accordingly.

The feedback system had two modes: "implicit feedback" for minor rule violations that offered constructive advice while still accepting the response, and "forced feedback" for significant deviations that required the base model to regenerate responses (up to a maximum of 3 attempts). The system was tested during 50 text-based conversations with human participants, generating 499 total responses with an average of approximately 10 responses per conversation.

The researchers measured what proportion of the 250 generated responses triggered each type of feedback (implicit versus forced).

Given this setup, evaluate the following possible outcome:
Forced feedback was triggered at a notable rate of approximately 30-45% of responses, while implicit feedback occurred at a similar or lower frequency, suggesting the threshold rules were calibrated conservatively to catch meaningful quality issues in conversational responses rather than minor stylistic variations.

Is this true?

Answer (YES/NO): NO